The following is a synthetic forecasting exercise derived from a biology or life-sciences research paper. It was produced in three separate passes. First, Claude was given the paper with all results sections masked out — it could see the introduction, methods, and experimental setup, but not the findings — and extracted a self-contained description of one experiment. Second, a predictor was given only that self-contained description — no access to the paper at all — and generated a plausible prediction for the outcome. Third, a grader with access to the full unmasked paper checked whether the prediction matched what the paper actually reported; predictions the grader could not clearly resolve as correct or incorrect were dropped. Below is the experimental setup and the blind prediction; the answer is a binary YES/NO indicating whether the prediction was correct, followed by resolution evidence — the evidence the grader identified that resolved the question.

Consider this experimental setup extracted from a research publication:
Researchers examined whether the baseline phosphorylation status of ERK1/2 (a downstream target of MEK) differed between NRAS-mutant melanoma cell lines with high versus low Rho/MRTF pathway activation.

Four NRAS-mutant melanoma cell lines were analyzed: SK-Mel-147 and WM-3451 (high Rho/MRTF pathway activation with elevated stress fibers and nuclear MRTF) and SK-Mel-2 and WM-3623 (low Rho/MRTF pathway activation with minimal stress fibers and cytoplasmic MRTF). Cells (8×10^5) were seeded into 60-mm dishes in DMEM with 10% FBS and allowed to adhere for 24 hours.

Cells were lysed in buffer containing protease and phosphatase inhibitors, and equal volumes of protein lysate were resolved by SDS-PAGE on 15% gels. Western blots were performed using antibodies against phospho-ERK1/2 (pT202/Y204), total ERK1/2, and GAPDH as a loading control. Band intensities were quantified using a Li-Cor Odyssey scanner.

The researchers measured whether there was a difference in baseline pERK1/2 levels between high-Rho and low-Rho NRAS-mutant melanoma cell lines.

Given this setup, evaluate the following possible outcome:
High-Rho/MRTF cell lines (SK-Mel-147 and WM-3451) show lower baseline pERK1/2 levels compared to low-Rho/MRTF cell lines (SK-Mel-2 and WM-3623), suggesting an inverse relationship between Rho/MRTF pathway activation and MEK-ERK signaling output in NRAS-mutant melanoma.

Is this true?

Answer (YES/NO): NO